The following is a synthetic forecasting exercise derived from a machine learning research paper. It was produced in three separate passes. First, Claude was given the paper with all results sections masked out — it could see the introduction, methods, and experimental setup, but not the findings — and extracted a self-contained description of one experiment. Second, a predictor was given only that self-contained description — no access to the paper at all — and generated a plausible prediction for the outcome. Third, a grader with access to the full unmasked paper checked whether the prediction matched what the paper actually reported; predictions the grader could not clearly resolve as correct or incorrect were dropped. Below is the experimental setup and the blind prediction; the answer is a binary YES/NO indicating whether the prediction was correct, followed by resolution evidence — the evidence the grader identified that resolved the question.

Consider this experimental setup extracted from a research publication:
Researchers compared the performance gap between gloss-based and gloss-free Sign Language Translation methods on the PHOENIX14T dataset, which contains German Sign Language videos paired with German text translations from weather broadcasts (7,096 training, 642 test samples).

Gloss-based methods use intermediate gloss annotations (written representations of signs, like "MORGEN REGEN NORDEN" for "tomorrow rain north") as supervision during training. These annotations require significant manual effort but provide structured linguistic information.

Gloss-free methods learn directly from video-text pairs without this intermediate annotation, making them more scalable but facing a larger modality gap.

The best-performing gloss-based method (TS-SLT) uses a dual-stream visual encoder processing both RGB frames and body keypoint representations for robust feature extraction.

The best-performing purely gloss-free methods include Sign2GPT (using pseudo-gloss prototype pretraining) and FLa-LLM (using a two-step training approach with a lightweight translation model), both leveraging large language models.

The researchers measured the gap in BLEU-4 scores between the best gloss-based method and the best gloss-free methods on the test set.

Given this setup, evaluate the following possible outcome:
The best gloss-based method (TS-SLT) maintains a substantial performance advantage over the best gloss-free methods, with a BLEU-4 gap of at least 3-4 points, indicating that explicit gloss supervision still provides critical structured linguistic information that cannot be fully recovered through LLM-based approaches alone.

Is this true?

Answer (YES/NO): YES